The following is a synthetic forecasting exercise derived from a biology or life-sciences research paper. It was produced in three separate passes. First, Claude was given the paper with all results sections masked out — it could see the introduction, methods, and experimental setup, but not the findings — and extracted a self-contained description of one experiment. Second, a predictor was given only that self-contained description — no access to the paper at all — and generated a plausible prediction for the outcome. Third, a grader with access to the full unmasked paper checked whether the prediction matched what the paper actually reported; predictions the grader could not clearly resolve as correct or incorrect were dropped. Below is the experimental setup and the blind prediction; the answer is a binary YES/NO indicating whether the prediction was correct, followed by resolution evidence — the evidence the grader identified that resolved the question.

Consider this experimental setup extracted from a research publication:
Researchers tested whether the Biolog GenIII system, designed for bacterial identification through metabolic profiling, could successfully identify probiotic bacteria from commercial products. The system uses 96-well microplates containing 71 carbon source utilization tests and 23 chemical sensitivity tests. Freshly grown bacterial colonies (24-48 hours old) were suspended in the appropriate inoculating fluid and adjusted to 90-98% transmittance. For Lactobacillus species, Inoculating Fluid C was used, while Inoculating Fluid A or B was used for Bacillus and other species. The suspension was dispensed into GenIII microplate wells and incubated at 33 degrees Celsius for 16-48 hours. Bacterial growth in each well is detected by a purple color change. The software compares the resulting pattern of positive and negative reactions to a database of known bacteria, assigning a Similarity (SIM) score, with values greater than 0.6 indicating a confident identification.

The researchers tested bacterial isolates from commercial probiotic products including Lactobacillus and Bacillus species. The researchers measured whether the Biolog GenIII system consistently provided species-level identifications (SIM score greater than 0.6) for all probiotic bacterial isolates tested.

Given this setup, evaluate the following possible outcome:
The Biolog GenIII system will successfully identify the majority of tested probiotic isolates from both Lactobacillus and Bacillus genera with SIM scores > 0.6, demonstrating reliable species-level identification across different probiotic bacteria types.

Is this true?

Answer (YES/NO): NO